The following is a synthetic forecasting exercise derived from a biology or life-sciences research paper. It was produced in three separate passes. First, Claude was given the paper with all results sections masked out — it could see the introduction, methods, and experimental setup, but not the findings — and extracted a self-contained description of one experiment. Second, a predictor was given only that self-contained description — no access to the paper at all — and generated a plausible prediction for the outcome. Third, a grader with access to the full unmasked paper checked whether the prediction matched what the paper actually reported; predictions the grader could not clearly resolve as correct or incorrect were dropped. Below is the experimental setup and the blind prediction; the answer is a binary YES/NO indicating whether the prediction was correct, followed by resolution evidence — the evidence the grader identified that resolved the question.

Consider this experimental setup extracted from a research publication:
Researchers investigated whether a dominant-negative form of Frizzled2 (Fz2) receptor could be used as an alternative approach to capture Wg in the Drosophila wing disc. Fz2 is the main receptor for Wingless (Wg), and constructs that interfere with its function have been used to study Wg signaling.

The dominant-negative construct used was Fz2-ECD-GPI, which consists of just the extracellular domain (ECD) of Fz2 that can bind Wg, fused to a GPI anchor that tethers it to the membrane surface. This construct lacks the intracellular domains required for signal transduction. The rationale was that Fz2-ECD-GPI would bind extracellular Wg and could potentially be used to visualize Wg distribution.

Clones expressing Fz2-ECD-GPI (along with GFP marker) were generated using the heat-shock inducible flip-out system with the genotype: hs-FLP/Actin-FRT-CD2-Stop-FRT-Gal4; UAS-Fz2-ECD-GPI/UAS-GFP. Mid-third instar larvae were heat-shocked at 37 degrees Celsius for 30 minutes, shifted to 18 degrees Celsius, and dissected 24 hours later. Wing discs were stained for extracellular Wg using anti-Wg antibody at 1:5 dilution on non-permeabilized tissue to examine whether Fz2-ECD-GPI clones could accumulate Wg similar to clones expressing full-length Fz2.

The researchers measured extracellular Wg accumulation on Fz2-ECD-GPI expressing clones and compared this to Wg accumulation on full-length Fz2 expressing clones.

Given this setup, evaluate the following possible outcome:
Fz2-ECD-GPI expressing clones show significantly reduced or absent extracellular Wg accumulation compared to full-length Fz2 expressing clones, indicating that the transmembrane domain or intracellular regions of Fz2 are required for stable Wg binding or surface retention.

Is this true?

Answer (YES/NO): NO